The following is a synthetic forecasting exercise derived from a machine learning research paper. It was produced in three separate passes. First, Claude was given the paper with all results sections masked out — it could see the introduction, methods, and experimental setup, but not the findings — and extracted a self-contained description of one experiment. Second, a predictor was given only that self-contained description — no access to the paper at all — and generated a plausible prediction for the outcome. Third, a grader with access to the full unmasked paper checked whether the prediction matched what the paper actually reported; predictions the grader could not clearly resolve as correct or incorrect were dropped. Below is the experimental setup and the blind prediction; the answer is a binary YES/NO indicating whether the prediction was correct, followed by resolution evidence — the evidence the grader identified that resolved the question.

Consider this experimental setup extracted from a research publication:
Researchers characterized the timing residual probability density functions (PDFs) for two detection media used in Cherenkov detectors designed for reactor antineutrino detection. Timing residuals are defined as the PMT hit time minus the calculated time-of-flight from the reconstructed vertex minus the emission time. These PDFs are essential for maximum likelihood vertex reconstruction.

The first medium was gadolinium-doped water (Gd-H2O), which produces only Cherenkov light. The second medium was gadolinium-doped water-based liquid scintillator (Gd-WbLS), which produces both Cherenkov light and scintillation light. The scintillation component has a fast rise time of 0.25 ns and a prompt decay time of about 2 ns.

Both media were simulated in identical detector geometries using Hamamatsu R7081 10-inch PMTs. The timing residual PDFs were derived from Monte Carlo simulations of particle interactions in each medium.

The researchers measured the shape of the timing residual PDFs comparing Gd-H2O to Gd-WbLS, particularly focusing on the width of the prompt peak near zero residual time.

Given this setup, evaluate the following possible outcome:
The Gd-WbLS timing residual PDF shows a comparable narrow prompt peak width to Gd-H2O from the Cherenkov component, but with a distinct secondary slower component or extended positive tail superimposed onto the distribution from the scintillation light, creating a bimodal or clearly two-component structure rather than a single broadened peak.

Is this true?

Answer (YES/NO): NO